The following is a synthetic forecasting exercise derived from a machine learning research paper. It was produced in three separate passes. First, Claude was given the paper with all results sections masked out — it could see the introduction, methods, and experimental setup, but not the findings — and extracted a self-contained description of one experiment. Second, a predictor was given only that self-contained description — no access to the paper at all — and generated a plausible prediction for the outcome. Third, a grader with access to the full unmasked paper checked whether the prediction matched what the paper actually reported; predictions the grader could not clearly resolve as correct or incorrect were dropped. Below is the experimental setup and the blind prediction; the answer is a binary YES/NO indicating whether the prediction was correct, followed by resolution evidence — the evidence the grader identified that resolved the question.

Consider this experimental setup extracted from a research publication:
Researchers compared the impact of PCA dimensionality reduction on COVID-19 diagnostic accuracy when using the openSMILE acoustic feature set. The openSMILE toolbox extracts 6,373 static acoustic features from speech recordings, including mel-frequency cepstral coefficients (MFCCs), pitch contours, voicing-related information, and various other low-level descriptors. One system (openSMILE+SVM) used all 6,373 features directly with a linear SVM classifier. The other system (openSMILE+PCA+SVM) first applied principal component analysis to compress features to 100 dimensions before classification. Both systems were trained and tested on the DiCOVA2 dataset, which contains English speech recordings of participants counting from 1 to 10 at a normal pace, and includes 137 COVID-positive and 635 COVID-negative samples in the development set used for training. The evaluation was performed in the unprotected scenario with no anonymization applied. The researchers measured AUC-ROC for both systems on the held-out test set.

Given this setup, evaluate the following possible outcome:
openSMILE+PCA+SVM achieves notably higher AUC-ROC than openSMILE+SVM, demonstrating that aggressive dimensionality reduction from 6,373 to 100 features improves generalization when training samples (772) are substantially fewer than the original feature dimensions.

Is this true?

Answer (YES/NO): NO